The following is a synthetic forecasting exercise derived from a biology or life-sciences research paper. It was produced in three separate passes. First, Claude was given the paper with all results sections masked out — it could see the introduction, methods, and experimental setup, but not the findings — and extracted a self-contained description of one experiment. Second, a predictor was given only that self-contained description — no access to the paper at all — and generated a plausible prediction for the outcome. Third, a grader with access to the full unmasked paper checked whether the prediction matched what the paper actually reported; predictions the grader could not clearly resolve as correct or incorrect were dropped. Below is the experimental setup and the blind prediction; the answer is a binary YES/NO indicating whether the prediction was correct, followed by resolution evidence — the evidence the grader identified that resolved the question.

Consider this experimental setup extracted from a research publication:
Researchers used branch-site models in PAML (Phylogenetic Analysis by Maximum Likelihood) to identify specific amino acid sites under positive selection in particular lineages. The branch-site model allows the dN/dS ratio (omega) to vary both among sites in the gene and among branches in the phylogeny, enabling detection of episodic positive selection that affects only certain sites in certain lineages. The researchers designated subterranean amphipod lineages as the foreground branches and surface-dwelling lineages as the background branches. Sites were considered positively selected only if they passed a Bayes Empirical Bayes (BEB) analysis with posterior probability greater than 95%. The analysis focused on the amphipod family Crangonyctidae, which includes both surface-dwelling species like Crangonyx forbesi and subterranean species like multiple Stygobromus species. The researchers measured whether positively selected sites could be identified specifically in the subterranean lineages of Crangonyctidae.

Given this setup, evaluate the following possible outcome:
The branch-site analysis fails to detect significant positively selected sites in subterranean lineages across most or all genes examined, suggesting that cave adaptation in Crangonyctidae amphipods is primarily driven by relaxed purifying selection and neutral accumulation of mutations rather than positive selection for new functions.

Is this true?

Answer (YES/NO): NO